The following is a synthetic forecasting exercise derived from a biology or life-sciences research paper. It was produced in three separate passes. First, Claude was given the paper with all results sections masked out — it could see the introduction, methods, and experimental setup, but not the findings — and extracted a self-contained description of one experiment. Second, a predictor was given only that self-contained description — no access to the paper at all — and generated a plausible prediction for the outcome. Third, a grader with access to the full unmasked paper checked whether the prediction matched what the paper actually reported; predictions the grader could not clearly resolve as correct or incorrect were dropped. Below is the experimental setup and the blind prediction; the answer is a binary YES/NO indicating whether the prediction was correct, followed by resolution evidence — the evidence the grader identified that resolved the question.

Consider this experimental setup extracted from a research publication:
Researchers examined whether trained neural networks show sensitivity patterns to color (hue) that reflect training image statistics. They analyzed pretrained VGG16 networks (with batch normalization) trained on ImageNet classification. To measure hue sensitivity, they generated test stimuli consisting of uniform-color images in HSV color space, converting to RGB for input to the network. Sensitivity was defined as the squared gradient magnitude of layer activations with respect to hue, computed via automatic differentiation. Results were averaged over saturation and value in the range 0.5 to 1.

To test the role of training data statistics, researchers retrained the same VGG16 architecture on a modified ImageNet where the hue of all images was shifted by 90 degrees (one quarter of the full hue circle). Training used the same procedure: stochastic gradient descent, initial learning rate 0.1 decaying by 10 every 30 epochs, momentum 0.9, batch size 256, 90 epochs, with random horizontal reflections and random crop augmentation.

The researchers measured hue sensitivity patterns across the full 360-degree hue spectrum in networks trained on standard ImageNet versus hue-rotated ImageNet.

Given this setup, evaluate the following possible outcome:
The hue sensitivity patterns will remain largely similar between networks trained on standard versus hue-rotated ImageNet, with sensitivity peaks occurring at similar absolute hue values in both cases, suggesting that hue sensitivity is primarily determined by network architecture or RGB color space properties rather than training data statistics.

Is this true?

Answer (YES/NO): NO